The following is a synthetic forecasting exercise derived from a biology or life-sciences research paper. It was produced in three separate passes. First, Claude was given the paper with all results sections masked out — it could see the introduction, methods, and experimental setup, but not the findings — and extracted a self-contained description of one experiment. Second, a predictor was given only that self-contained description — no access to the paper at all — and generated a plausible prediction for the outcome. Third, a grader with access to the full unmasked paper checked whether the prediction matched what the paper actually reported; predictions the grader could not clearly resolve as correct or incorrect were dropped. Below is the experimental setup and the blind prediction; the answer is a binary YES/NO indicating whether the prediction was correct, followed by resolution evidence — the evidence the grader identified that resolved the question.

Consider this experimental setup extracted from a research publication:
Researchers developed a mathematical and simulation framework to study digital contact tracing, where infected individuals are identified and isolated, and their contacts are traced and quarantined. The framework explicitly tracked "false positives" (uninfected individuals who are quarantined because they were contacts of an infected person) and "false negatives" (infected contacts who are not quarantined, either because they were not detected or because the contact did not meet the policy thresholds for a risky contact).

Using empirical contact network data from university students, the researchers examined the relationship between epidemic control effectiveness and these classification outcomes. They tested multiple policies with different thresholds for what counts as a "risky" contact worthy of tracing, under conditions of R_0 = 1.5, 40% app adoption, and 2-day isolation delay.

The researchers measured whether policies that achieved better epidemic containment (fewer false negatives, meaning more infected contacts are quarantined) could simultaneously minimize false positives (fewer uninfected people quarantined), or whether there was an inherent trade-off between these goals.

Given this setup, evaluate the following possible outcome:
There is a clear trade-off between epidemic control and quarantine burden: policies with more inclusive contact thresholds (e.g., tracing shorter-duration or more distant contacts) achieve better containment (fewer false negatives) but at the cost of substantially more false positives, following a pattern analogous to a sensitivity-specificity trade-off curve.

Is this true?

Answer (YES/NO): NO